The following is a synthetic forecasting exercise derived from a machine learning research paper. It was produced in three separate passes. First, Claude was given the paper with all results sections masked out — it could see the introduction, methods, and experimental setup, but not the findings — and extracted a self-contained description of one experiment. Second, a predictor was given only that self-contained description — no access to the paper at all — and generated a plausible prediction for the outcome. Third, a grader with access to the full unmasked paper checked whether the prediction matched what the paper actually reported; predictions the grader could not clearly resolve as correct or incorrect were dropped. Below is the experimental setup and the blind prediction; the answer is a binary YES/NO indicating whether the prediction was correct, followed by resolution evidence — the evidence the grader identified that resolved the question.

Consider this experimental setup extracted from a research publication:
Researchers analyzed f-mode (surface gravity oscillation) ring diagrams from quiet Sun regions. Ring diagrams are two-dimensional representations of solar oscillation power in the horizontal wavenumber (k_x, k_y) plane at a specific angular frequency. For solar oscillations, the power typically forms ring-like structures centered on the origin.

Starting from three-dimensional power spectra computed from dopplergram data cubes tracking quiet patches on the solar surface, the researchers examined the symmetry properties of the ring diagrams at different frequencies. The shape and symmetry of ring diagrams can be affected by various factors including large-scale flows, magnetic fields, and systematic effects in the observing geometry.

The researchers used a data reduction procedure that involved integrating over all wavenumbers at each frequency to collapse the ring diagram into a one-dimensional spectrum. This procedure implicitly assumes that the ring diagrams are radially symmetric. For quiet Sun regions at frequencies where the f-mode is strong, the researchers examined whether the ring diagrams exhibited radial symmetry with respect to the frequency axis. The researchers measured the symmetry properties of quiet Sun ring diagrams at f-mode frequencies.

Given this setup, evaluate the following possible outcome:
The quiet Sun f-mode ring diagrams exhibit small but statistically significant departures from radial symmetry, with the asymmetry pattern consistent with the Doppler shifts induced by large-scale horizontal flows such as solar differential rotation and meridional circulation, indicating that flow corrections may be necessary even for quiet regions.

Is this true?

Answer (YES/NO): NO